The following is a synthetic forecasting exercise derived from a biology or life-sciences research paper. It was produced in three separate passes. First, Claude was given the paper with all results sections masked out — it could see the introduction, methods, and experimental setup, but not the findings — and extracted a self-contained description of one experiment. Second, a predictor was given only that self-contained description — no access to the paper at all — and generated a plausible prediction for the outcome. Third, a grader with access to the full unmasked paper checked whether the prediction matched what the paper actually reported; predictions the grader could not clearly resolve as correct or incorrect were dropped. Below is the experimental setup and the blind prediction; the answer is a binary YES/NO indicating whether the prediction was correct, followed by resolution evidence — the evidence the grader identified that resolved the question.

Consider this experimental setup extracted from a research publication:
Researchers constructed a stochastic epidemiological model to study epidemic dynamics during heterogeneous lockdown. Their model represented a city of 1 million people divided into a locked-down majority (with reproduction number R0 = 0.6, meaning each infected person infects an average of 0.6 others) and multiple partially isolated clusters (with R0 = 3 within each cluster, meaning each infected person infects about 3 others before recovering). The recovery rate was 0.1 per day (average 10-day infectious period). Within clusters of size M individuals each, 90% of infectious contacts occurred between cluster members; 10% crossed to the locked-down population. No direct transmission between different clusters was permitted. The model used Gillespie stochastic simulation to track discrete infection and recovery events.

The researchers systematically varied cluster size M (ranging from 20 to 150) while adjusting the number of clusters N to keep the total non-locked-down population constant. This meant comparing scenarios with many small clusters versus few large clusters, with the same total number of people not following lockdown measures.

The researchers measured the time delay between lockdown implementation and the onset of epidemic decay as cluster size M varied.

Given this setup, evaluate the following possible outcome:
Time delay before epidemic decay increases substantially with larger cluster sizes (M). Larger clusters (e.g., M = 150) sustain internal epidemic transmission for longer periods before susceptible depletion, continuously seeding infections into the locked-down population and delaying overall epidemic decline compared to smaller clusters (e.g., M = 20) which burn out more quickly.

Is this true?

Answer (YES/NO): YES